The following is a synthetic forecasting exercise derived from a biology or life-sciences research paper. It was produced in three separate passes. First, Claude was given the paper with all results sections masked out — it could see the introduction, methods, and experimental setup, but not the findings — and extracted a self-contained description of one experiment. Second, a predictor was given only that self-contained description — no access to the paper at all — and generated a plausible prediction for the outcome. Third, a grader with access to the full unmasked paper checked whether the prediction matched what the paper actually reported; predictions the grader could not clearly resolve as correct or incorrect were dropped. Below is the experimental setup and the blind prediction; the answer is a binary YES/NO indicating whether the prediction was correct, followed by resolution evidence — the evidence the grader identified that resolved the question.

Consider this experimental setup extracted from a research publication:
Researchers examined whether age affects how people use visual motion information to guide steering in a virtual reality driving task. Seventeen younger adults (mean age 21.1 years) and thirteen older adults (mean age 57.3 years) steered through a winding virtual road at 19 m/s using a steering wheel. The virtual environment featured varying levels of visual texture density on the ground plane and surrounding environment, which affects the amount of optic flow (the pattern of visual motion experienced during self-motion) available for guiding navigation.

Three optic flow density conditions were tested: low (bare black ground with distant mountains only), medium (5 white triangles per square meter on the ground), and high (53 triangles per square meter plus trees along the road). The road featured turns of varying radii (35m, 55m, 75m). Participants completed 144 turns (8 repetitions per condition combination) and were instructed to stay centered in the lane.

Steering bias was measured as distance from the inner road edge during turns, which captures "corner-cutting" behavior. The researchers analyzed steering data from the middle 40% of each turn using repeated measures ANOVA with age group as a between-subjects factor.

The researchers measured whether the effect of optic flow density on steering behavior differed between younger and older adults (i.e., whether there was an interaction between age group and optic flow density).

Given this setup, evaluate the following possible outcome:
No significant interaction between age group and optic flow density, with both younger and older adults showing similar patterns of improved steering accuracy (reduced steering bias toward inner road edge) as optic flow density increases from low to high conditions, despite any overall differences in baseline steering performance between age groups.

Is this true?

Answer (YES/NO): NO